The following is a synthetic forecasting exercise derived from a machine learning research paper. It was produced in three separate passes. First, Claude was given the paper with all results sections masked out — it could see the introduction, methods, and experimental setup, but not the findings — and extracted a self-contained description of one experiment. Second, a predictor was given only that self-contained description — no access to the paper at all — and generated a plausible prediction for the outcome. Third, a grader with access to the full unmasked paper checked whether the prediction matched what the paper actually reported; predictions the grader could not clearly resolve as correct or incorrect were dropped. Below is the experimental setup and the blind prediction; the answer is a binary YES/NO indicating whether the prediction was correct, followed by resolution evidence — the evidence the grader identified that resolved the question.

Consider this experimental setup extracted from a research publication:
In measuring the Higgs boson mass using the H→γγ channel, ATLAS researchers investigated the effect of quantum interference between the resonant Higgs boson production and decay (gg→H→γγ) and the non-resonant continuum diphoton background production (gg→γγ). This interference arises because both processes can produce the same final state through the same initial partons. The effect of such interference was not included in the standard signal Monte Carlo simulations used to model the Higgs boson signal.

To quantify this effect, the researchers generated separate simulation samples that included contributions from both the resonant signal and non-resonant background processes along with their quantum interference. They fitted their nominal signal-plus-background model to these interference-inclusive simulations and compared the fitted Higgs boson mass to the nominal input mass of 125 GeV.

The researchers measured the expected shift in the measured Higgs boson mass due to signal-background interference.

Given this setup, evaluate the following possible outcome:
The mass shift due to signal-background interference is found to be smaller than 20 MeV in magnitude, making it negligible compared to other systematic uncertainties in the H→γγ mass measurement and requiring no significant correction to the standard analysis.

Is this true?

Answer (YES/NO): NO